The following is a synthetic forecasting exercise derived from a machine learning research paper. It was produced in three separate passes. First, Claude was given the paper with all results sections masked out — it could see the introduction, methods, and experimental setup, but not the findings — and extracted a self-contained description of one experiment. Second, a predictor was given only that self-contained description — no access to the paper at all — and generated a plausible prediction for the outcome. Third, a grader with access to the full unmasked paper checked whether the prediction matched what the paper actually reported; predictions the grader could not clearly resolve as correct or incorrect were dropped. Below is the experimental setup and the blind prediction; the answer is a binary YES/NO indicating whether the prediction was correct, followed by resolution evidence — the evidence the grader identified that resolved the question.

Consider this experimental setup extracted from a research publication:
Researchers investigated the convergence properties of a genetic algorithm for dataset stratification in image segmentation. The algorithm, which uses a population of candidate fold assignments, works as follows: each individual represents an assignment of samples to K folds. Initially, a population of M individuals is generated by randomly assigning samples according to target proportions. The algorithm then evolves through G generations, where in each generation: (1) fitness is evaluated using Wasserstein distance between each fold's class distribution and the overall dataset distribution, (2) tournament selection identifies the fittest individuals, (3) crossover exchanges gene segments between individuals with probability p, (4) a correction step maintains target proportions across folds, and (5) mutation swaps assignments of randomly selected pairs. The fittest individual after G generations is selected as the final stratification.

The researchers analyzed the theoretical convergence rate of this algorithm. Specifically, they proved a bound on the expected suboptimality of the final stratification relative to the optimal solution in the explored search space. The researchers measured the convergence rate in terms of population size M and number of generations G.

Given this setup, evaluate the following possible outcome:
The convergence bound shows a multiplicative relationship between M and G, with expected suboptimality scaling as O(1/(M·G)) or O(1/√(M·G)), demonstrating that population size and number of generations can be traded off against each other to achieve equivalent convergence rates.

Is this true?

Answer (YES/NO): YES